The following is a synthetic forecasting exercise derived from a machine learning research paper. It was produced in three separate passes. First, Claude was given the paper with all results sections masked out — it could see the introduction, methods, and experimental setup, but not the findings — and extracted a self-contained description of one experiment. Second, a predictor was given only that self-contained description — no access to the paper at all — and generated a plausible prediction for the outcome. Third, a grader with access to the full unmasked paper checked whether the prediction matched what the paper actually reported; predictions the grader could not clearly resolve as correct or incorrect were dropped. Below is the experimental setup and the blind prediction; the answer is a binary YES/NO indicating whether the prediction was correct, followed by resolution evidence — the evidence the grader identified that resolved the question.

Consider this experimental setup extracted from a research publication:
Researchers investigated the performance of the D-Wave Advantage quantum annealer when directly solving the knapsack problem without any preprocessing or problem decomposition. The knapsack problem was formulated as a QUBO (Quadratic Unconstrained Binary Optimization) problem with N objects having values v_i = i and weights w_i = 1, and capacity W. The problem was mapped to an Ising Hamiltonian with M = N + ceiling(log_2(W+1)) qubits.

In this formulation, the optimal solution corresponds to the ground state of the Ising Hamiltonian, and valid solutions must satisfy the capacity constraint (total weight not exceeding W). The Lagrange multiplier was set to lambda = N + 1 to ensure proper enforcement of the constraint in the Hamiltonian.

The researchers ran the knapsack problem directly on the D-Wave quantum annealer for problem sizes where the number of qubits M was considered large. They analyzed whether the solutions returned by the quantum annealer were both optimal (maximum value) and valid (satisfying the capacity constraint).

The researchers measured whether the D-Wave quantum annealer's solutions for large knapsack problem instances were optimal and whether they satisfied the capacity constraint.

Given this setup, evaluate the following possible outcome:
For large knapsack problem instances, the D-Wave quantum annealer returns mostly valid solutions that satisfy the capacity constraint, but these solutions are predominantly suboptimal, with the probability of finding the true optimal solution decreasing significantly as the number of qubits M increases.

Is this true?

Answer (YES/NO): NO